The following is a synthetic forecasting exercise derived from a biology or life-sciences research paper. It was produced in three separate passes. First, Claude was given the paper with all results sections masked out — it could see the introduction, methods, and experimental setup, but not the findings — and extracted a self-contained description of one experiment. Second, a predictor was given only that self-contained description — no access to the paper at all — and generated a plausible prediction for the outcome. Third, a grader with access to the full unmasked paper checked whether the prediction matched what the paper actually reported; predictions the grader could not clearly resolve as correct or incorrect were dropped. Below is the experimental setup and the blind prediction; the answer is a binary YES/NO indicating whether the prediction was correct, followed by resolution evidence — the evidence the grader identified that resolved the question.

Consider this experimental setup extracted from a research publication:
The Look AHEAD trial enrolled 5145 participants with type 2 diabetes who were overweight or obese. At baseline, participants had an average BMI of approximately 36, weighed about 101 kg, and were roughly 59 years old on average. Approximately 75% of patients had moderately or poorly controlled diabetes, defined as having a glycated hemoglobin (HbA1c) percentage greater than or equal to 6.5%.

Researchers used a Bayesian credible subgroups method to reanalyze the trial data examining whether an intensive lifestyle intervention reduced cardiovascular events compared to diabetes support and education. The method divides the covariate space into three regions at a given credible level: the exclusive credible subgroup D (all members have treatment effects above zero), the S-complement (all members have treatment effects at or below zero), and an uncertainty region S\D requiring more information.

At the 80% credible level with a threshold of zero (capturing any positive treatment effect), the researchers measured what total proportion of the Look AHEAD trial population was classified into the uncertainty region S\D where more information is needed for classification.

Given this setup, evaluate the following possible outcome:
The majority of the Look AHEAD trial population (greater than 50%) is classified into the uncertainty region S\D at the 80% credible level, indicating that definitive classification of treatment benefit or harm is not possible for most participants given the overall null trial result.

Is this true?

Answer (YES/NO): YES